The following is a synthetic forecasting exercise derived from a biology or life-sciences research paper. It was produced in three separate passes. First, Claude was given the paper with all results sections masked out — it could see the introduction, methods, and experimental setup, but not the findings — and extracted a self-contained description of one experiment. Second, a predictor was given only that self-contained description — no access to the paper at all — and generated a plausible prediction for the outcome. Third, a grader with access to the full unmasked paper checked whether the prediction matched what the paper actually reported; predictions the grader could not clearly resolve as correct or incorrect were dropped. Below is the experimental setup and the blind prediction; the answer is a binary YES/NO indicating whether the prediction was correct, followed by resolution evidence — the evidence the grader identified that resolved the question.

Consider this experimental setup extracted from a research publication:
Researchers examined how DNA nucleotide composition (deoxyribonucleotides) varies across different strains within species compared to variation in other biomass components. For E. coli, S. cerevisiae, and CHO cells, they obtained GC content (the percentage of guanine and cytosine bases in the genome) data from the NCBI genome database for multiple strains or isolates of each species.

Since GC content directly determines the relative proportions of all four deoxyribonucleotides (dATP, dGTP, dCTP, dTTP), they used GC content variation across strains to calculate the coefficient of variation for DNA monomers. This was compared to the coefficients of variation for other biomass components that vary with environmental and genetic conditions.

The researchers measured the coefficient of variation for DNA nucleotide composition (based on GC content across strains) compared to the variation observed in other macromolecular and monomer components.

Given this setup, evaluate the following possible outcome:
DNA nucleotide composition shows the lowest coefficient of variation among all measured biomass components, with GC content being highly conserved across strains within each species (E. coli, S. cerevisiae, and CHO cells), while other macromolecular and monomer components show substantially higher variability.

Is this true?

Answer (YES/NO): NO